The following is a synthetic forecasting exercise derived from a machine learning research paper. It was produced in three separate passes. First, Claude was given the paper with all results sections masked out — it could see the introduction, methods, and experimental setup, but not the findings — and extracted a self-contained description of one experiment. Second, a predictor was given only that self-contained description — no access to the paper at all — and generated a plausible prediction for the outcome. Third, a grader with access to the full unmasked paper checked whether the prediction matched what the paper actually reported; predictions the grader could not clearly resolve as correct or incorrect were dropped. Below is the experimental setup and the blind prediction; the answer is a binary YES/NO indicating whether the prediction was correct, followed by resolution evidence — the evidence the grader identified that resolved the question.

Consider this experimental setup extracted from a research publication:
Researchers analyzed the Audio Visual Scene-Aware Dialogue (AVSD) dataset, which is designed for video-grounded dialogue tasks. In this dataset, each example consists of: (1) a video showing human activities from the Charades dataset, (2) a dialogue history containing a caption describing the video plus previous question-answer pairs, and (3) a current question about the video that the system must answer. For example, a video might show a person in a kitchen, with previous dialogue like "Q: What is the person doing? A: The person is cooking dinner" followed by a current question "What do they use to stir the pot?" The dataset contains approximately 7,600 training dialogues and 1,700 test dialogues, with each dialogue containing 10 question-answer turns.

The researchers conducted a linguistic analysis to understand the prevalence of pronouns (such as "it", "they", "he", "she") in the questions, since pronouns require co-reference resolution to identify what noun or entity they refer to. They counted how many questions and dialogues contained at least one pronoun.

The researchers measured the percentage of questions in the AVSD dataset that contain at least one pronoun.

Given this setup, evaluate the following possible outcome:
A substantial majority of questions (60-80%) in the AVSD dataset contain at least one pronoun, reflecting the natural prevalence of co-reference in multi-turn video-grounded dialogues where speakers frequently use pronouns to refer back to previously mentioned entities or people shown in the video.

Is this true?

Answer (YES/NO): YES